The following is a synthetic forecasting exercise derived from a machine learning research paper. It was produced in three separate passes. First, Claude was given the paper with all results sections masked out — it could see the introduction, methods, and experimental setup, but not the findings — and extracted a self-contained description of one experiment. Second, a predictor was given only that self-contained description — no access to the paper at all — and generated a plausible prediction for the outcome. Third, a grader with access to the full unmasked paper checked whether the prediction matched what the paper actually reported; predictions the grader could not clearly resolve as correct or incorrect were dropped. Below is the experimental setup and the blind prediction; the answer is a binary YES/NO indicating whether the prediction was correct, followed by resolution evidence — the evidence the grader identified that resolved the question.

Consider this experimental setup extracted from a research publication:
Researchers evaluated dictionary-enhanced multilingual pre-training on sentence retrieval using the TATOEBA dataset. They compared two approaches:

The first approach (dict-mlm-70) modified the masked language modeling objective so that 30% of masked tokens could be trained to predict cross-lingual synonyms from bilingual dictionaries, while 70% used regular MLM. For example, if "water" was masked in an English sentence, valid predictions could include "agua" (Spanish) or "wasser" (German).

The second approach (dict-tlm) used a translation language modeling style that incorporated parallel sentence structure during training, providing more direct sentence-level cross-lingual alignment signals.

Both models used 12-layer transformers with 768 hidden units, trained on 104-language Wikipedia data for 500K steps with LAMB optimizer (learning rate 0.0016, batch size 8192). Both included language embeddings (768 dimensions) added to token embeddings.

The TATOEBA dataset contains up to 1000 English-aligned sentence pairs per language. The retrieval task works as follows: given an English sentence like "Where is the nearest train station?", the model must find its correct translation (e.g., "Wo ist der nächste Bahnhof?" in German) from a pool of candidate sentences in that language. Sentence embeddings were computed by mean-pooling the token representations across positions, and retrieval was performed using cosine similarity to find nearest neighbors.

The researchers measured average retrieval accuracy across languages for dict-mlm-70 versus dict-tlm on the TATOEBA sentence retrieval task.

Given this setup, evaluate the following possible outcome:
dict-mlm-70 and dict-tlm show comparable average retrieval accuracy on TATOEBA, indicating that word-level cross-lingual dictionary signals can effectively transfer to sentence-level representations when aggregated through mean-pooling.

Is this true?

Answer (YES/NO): NO